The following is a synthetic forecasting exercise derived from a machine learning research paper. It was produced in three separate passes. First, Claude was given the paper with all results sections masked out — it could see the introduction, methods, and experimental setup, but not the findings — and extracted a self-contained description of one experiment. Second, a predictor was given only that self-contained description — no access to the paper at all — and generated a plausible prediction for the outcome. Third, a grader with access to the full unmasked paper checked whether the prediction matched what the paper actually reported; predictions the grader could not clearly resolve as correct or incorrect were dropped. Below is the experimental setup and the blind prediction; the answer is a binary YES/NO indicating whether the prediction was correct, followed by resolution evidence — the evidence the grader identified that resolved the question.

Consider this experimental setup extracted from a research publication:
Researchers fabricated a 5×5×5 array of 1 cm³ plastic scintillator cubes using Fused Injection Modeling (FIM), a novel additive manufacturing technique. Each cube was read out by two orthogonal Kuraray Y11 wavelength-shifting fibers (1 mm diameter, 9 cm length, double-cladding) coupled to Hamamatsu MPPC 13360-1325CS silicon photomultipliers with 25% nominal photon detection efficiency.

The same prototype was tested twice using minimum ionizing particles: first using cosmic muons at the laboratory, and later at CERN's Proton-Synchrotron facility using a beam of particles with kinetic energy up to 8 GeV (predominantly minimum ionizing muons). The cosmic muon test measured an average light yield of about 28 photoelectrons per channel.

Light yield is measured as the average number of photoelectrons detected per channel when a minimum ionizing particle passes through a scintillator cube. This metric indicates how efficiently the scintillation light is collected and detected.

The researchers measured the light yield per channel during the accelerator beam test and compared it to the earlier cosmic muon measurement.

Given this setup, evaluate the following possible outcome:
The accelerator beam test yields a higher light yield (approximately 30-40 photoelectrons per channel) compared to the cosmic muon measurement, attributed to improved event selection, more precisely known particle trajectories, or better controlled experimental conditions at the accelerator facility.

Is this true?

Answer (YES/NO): NO